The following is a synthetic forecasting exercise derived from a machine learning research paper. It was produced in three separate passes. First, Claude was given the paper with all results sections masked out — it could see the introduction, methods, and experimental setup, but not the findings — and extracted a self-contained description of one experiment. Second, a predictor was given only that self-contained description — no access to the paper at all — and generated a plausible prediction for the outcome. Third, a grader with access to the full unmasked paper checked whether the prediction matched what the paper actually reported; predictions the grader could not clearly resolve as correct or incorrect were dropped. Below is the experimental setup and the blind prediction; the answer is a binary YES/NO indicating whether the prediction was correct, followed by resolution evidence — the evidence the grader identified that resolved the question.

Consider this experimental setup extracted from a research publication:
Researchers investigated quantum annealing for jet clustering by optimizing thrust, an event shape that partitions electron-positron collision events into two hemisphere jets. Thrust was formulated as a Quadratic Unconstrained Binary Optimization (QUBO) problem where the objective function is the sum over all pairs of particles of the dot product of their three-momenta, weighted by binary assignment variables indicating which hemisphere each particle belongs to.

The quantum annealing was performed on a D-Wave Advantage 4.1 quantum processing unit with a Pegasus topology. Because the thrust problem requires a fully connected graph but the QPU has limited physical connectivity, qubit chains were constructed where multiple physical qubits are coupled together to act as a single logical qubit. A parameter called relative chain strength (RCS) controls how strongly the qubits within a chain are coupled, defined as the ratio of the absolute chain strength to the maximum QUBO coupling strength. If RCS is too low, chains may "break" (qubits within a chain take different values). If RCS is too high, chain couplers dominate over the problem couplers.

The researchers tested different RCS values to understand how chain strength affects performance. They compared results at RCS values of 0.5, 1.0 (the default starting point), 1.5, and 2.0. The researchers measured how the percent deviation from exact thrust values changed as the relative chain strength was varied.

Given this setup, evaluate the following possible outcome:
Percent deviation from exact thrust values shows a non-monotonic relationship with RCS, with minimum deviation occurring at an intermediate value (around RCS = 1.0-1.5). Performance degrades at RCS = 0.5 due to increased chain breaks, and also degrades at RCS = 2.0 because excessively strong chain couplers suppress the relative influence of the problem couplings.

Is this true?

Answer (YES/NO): NO